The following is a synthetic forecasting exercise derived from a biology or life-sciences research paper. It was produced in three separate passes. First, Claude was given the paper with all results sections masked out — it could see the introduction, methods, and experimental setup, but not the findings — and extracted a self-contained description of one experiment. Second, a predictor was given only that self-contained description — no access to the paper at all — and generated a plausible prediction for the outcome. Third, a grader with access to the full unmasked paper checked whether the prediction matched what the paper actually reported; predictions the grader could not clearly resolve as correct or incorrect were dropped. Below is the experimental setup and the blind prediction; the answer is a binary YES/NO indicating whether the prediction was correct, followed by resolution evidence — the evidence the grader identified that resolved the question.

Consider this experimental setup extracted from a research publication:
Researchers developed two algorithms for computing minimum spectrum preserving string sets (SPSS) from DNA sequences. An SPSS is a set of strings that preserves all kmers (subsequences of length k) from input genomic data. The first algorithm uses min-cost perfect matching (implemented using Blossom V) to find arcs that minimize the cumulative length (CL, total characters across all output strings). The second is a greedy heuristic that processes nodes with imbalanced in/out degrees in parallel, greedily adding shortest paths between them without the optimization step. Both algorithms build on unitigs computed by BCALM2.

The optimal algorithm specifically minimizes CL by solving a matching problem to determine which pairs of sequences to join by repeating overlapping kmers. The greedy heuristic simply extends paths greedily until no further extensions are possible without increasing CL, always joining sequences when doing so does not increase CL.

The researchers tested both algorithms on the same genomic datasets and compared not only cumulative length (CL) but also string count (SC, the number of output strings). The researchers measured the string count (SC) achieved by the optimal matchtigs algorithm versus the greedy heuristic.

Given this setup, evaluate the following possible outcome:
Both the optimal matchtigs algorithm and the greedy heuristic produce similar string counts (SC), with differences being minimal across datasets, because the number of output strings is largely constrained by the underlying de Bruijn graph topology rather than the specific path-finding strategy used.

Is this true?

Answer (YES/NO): NO